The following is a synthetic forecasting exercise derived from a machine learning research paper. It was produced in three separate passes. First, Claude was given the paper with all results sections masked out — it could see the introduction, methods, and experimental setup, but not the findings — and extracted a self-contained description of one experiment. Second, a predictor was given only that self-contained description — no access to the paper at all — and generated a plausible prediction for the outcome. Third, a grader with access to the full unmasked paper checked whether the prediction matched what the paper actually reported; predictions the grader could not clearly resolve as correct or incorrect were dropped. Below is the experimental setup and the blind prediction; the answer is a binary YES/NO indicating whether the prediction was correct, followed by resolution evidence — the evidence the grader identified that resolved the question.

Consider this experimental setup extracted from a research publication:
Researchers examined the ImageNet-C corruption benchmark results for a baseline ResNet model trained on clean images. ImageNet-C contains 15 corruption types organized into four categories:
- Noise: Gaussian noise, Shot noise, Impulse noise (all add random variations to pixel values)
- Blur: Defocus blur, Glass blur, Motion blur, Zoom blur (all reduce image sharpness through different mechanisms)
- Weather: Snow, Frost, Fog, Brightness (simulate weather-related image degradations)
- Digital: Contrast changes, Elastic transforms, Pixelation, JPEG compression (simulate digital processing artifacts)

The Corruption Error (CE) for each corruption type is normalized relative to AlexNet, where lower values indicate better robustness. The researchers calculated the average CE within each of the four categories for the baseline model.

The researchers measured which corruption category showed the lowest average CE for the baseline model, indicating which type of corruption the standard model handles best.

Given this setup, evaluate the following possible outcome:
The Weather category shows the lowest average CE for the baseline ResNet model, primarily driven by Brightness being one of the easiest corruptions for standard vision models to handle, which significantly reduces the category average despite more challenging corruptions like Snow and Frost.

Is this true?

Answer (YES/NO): YES